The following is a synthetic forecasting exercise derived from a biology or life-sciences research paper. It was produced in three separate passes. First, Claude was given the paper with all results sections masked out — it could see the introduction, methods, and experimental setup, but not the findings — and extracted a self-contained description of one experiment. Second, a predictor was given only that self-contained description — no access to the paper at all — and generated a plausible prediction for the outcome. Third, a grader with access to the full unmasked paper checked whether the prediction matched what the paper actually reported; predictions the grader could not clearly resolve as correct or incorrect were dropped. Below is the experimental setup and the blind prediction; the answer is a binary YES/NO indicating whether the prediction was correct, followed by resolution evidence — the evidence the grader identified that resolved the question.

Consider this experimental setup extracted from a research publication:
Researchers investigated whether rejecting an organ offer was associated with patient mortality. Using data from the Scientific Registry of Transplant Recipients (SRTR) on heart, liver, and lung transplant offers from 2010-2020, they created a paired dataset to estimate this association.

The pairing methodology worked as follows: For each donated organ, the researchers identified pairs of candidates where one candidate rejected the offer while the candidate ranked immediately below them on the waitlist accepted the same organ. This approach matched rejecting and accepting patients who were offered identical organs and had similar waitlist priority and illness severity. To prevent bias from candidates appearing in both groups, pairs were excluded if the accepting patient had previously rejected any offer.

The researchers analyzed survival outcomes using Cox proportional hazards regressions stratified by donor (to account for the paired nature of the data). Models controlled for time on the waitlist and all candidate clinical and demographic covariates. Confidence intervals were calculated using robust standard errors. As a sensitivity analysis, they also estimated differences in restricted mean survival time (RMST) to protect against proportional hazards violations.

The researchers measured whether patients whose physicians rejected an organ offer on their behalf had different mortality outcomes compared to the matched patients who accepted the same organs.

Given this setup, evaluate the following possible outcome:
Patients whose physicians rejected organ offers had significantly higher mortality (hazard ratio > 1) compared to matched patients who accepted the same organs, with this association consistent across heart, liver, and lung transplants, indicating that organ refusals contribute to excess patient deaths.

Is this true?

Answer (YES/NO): YES